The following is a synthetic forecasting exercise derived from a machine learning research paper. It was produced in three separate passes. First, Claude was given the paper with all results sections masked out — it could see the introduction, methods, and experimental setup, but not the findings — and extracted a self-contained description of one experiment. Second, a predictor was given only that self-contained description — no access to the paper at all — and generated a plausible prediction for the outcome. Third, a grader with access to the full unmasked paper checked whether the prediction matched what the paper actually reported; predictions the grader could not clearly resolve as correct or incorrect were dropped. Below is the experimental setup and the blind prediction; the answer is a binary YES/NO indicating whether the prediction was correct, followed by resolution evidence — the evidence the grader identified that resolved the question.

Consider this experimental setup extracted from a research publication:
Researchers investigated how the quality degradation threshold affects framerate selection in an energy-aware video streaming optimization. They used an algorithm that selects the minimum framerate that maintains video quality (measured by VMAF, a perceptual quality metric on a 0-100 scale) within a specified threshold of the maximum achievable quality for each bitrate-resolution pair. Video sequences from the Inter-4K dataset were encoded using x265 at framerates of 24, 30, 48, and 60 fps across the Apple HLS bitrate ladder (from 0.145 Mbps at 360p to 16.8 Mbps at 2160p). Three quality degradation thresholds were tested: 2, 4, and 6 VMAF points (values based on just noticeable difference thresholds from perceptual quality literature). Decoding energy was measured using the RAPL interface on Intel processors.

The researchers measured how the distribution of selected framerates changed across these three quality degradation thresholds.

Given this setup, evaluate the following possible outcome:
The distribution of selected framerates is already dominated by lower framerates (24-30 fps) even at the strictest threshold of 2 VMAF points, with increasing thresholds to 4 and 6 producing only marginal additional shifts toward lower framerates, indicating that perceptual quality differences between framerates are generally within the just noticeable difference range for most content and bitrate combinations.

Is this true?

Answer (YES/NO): NO